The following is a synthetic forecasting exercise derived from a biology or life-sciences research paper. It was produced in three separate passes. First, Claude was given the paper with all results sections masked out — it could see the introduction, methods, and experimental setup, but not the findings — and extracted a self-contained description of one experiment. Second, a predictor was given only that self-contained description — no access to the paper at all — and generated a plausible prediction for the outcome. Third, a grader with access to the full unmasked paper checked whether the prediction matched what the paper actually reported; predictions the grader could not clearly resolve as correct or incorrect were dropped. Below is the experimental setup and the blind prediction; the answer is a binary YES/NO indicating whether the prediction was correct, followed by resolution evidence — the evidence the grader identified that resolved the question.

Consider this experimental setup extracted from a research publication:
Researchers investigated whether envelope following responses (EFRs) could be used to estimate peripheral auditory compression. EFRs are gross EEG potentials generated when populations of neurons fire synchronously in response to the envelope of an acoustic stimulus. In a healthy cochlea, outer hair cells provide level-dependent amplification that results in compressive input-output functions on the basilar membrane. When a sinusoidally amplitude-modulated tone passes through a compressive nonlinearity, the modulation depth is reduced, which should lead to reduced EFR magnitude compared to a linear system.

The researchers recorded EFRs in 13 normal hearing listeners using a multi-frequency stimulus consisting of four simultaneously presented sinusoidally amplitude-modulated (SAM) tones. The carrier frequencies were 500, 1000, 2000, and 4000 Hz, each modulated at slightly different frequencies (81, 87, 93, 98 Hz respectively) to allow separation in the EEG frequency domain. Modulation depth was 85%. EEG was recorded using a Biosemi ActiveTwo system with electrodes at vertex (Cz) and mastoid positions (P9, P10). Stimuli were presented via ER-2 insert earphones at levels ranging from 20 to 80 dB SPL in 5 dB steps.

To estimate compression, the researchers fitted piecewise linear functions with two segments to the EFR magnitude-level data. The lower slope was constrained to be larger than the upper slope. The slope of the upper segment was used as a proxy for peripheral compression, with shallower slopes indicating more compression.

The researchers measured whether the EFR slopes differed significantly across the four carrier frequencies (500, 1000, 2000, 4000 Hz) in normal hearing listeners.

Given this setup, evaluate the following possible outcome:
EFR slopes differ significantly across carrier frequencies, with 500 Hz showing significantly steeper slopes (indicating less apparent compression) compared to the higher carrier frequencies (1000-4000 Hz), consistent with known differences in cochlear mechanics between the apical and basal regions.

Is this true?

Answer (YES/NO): NO